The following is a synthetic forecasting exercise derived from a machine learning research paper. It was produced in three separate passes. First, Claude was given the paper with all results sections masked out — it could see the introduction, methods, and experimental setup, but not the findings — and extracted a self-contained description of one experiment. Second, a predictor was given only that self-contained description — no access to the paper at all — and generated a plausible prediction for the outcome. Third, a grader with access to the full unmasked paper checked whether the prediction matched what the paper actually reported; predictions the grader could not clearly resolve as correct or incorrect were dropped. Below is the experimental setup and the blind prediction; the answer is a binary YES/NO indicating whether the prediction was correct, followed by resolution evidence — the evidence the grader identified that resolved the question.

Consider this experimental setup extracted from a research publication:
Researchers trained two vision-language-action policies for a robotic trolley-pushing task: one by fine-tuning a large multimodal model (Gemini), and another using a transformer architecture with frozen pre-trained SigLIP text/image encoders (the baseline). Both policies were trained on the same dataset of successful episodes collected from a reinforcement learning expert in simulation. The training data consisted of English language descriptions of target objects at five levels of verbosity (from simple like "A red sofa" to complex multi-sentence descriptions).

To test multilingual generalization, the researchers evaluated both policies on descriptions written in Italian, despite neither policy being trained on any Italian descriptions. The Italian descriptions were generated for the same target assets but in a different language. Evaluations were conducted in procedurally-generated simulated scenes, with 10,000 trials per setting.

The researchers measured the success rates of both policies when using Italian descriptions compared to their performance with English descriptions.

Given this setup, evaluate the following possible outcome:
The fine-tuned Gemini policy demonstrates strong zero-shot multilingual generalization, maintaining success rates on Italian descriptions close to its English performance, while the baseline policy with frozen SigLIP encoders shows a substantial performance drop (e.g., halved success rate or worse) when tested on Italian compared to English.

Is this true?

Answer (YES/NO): NO